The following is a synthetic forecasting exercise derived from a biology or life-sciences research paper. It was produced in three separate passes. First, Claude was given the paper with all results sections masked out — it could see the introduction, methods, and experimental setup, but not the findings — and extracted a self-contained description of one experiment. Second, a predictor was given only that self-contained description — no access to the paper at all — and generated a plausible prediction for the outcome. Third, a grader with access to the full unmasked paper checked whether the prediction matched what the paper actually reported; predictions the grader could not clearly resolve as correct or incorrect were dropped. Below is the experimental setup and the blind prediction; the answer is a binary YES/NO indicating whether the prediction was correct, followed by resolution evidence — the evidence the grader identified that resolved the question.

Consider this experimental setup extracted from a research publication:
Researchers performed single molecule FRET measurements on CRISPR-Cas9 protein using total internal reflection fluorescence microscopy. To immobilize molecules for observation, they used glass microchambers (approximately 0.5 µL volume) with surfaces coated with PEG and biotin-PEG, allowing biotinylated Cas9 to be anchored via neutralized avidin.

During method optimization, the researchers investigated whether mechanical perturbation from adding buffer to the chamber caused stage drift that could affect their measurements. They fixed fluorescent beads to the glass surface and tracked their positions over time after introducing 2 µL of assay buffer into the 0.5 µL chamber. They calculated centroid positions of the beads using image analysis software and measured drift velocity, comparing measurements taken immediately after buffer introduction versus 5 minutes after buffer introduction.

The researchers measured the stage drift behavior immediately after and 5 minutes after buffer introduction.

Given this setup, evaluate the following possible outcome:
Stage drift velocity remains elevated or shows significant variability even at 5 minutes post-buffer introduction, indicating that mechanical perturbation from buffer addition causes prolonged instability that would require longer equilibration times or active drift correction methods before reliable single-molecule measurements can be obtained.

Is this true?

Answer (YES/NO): NO